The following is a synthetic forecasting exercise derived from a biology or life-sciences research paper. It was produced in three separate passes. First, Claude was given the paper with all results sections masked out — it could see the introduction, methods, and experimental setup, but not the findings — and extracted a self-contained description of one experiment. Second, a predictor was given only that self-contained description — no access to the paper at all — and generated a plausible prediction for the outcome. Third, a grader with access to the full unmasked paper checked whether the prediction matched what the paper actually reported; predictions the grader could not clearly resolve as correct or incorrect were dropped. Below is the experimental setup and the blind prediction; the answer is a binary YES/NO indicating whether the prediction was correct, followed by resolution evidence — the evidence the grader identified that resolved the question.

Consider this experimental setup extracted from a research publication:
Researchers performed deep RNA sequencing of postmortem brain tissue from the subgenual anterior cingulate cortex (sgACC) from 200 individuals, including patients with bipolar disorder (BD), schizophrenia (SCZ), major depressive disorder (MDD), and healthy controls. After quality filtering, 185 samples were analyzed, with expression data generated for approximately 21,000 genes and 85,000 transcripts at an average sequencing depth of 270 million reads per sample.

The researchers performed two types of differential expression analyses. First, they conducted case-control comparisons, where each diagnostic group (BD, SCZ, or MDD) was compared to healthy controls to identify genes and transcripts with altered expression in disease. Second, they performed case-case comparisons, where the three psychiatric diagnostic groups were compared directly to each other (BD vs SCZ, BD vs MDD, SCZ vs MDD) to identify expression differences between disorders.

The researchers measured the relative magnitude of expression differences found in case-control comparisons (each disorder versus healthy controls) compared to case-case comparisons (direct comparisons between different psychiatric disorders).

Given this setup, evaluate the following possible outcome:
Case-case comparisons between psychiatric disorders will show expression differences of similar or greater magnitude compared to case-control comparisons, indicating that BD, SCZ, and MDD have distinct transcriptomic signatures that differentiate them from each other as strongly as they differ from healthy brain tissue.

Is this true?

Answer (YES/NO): YES